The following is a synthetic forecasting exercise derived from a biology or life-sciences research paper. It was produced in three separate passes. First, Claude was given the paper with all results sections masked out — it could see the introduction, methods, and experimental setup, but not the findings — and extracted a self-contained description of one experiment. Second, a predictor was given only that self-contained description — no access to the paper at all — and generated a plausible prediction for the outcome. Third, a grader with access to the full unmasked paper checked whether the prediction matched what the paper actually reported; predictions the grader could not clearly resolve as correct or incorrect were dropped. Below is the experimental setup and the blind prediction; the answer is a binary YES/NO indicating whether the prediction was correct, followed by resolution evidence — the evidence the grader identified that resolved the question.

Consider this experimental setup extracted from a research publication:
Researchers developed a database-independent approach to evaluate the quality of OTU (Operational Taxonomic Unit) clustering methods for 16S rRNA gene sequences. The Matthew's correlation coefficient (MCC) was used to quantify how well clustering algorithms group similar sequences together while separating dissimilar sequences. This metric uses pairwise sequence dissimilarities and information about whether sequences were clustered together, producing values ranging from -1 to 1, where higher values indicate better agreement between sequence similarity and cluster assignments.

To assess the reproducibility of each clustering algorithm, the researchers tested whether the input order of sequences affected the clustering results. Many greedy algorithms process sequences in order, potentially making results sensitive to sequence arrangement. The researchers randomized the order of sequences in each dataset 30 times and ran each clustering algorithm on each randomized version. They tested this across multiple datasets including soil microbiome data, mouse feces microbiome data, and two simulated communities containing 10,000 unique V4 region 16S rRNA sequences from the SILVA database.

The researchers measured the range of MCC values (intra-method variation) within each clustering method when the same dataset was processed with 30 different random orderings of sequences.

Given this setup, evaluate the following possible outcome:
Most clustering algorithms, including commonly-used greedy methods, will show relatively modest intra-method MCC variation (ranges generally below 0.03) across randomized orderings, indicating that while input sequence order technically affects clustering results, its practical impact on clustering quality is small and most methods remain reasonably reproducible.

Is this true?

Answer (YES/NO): YES